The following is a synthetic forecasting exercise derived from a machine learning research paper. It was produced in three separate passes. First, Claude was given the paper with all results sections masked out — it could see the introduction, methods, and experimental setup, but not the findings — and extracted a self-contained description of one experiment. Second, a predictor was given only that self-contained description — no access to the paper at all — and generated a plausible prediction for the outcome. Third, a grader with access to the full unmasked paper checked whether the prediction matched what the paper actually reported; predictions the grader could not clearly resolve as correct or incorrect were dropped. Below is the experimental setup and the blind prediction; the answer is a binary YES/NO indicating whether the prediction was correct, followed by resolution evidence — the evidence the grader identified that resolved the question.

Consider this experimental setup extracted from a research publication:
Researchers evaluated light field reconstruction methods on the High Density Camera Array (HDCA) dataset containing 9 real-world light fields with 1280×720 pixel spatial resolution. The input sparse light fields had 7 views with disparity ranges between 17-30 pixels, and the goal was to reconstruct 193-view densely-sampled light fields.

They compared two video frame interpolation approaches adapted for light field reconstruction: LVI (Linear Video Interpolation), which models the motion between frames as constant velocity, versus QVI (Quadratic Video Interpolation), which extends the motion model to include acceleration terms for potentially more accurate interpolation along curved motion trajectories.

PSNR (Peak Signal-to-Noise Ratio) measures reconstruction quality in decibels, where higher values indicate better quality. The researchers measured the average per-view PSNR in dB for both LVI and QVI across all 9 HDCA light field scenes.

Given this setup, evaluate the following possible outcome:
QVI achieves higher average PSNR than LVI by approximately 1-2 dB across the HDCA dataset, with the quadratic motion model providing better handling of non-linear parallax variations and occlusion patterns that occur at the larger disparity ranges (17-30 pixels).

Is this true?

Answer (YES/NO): NO